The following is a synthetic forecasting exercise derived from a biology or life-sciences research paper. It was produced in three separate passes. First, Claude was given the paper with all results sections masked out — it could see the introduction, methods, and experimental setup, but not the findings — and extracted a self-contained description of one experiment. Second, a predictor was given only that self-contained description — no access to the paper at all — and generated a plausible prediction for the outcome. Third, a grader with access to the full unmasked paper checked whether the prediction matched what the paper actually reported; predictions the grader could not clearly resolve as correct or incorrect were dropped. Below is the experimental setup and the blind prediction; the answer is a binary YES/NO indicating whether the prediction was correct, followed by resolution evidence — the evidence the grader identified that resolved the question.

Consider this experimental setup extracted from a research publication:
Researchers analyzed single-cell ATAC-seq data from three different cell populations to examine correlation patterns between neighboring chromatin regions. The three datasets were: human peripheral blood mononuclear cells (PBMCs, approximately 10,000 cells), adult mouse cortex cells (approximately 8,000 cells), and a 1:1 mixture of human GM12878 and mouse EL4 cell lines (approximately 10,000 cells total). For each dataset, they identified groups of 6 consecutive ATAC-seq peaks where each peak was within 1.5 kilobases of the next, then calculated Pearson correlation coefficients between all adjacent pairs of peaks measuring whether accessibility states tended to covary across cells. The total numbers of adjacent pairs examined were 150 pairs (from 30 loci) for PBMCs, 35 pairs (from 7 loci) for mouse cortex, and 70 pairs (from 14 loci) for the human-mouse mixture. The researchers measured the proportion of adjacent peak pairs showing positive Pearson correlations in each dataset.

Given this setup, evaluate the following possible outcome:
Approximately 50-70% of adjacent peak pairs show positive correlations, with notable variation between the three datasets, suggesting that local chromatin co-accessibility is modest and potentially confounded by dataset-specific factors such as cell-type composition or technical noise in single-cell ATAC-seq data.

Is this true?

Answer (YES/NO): NO